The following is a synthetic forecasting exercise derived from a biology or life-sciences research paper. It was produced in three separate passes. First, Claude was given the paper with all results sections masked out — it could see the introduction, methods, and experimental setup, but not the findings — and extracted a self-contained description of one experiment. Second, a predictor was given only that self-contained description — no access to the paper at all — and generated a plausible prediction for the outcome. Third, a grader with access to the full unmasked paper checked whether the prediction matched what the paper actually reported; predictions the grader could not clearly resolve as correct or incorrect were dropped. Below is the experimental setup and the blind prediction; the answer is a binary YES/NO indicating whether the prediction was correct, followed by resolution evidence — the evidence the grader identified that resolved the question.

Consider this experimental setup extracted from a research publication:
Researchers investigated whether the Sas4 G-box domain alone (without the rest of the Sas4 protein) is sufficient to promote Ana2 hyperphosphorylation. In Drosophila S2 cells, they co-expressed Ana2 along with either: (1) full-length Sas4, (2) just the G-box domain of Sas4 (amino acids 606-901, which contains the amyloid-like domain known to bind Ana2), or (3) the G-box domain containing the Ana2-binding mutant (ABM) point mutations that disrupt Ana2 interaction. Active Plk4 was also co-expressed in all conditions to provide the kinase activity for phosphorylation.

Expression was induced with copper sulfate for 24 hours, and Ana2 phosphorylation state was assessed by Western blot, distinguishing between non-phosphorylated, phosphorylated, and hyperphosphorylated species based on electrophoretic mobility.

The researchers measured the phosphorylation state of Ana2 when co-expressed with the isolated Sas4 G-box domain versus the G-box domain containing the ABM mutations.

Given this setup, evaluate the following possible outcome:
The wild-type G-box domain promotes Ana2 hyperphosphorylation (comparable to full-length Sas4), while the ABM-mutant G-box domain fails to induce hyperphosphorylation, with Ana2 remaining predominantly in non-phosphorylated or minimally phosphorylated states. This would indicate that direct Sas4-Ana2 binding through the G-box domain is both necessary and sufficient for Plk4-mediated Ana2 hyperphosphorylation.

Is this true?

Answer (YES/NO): YES